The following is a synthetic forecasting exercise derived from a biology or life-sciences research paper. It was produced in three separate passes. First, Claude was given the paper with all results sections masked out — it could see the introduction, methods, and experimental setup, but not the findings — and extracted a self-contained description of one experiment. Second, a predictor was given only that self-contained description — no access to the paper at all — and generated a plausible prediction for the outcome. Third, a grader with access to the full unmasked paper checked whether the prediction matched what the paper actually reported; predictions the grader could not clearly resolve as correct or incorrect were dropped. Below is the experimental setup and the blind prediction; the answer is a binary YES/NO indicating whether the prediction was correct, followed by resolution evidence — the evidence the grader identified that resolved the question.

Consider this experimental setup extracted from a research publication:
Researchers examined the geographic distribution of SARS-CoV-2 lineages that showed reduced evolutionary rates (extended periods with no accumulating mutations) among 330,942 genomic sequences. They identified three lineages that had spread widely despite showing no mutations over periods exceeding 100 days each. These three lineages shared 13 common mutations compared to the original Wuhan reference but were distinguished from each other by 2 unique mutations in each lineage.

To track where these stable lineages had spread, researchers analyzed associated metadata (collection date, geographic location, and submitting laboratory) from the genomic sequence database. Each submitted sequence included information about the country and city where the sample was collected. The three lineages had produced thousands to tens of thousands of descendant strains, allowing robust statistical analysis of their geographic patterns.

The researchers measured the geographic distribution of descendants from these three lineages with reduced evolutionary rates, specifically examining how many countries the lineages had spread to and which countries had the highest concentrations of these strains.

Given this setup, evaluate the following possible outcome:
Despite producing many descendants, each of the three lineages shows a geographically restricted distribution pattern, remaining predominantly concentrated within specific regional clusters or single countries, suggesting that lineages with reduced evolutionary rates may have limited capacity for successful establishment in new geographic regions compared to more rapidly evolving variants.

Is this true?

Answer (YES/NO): NO